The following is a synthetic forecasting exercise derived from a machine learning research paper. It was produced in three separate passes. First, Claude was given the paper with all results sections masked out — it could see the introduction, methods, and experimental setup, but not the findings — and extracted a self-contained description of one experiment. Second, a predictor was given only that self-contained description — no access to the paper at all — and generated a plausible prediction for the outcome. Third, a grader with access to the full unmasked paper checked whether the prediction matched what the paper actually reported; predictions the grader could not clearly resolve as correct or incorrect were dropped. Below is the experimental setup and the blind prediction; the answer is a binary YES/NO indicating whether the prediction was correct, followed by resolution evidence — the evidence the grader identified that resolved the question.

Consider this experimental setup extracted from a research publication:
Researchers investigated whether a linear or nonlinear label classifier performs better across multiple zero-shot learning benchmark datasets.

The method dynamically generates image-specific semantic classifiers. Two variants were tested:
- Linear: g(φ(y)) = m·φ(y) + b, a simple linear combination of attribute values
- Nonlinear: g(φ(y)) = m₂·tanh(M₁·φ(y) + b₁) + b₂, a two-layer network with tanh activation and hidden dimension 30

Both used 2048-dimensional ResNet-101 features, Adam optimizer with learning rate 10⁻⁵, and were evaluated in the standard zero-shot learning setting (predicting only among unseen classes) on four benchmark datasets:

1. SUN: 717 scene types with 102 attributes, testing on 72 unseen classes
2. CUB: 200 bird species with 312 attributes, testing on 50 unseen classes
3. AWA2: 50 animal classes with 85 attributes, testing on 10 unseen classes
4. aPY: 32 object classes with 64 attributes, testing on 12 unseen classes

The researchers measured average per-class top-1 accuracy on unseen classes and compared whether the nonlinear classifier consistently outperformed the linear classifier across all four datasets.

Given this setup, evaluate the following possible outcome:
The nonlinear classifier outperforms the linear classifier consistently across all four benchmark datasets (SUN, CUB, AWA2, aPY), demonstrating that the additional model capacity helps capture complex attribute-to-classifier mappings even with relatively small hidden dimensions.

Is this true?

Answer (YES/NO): NO